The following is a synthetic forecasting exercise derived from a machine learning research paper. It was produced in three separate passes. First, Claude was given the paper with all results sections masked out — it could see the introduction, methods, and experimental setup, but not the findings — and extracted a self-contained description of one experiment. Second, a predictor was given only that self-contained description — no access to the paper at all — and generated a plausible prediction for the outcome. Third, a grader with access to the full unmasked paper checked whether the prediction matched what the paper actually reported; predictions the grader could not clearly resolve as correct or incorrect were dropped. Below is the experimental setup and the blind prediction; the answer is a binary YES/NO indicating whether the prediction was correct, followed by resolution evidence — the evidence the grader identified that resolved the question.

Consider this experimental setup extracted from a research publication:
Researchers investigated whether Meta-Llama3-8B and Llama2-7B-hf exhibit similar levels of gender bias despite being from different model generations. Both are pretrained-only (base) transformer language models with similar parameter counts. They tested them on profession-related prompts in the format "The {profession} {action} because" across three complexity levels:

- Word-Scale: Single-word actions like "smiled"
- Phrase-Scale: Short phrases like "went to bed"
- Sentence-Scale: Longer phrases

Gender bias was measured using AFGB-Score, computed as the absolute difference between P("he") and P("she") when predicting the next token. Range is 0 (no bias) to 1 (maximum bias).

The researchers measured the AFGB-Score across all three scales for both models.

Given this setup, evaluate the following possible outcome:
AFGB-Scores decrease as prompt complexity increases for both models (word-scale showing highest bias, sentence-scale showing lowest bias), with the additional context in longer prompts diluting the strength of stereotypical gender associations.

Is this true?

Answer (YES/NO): NO